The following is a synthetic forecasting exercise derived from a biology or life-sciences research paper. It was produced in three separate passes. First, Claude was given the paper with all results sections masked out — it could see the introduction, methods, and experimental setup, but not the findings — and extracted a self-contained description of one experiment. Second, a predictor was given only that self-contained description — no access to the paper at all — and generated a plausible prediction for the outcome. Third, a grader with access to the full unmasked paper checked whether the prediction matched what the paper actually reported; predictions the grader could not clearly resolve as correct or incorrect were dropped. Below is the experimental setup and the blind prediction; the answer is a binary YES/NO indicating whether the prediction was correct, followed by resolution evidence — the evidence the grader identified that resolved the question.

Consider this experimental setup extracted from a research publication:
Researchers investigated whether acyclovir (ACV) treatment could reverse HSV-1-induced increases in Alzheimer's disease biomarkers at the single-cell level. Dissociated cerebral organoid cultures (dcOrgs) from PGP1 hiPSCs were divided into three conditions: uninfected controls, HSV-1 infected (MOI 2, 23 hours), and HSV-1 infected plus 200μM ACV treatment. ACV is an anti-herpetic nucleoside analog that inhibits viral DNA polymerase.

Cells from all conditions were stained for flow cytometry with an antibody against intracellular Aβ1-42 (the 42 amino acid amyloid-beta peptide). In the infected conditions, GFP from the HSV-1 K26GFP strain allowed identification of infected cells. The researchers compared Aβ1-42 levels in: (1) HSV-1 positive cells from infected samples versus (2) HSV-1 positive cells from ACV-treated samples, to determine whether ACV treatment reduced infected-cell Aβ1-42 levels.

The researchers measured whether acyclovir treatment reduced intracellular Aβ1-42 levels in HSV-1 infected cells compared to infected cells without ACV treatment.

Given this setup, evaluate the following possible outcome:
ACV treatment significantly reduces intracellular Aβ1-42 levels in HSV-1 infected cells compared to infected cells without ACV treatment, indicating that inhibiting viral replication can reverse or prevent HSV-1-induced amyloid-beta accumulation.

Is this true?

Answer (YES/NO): YES